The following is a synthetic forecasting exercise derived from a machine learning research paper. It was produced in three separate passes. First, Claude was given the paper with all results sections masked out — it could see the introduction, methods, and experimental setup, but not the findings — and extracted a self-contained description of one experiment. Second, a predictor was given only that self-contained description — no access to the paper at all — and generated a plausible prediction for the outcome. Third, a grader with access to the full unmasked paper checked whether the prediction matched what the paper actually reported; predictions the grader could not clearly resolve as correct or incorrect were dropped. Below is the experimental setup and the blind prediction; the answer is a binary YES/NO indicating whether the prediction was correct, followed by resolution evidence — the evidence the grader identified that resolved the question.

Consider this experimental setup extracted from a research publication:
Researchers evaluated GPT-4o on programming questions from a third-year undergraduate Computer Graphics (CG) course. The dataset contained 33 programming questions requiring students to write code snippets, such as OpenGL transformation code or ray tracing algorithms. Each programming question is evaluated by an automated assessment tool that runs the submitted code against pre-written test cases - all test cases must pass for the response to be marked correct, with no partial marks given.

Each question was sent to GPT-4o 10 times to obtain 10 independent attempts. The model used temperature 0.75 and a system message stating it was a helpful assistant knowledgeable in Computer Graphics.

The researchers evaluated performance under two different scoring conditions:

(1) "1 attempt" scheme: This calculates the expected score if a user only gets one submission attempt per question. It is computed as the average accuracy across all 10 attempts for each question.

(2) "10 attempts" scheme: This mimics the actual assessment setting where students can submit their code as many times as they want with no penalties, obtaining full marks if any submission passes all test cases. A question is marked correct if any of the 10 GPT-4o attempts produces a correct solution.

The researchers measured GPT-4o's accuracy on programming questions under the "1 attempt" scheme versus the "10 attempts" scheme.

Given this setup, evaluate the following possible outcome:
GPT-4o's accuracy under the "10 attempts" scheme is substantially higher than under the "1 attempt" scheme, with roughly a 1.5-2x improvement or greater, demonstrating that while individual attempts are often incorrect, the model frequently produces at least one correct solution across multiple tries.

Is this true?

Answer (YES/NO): YES